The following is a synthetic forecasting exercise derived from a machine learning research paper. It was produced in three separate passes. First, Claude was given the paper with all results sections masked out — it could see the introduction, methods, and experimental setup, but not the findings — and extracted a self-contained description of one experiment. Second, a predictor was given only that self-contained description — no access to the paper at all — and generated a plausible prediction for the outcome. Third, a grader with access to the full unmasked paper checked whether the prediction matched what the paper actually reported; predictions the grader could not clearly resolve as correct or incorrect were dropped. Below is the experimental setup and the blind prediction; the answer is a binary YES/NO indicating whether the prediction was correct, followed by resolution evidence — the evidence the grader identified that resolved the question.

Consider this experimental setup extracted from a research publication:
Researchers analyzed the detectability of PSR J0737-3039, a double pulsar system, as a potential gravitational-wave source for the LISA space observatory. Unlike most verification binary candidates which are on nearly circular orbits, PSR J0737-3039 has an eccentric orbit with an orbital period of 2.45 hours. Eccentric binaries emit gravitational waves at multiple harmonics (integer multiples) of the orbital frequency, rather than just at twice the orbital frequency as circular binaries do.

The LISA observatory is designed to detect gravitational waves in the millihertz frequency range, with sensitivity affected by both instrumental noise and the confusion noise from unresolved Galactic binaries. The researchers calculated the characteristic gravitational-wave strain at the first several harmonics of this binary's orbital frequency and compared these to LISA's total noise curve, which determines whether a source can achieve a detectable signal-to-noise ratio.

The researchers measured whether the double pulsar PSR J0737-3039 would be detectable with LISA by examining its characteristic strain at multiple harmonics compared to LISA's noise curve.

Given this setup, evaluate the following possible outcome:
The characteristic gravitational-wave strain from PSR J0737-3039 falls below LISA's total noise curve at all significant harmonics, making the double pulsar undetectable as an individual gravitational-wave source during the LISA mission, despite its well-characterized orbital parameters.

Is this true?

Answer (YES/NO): YES